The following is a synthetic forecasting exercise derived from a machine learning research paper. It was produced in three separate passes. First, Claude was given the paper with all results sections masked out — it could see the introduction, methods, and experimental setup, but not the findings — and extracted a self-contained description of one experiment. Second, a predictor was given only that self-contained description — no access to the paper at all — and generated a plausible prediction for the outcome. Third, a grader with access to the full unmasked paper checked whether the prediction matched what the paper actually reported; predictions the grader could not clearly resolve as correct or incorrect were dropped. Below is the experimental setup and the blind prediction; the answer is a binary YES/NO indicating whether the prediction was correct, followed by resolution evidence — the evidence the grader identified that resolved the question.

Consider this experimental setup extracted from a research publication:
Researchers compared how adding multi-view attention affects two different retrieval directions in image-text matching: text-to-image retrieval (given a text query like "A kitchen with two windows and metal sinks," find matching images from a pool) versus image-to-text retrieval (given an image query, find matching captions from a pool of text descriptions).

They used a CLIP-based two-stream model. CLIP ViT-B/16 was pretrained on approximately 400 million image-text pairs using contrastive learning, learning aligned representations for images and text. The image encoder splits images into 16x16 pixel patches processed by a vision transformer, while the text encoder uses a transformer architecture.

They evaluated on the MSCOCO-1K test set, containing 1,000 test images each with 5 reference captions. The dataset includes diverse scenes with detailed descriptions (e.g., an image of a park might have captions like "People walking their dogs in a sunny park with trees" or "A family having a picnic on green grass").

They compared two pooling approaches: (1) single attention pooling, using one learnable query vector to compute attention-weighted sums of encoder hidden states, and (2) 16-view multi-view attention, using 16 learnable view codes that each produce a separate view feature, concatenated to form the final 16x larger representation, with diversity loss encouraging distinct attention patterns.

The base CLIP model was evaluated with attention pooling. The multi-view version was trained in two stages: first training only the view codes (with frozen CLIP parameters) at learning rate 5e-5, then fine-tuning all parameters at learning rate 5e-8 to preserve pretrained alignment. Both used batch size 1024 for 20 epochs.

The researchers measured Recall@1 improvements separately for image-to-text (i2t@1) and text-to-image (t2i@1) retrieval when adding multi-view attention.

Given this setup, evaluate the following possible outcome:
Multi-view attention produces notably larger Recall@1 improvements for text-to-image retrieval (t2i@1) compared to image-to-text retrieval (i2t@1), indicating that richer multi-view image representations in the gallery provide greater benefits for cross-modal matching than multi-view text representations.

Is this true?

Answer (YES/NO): NO